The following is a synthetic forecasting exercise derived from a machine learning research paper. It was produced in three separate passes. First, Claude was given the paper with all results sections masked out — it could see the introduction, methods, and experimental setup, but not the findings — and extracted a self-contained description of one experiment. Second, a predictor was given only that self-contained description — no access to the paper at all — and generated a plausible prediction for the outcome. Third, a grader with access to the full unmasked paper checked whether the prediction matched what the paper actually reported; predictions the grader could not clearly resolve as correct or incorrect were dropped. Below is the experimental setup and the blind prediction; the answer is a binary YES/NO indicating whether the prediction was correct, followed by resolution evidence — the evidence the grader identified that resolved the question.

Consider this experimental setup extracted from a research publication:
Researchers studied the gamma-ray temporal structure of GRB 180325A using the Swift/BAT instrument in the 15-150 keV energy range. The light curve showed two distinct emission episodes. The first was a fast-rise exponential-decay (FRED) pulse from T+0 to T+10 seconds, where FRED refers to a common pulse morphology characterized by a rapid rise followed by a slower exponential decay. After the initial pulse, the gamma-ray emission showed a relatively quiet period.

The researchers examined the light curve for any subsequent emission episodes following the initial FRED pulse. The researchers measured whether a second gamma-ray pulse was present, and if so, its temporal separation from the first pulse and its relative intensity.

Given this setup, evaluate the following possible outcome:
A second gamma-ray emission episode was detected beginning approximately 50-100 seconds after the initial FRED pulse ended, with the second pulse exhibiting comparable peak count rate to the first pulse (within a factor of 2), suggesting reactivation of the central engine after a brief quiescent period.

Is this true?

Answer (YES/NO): YES